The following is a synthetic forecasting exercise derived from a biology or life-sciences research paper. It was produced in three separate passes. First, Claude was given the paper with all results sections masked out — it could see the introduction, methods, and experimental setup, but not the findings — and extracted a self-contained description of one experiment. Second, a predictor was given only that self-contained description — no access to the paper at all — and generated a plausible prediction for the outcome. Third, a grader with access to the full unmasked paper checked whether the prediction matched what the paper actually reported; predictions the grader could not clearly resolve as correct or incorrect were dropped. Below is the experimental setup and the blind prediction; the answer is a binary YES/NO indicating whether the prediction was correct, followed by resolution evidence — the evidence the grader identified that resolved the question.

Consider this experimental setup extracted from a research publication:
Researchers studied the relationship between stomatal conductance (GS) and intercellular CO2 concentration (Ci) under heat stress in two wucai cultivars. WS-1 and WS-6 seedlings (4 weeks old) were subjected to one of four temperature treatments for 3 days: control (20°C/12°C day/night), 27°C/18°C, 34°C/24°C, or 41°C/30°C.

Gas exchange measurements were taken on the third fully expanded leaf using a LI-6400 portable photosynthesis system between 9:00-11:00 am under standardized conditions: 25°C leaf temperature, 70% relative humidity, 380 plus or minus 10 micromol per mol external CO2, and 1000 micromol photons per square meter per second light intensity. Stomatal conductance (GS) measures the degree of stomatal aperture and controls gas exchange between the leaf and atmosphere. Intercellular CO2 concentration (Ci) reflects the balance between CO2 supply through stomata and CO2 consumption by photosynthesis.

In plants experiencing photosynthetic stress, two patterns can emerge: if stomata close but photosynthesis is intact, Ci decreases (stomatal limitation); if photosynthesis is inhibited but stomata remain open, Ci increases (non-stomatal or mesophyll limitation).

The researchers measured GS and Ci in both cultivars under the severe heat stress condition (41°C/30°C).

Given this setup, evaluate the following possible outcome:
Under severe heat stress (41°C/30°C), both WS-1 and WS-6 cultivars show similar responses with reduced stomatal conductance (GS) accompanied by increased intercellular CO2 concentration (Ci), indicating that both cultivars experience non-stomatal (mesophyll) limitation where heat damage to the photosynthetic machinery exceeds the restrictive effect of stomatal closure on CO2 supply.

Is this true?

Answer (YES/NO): NO